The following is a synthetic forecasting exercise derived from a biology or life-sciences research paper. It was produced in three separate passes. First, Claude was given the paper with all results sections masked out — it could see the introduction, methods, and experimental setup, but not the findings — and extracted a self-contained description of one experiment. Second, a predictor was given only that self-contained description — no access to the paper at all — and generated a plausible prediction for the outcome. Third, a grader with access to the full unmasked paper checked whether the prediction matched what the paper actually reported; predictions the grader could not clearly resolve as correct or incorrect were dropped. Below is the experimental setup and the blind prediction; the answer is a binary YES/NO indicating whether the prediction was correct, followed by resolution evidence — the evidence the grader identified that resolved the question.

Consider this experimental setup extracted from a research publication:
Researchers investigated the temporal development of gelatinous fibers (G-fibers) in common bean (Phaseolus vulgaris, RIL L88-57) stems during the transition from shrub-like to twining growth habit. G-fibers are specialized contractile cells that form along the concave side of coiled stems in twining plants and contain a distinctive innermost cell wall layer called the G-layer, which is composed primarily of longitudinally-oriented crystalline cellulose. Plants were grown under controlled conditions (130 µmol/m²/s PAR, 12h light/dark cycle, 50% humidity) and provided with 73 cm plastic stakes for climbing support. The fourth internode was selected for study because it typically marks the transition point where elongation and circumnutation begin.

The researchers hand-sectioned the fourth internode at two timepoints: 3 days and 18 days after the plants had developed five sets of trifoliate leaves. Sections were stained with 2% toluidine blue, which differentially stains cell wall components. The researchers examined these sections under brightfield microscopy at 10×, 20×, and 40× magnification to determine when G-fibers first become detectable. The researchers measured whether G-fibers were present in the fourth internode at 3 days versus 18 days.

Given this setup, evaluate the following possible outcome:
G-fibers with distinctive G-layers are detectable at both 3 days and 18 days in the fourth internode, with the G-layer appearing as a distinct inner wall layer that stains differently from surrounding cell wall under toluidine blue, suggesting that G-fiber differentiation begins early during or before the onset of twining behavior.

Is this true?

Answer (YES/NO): NO